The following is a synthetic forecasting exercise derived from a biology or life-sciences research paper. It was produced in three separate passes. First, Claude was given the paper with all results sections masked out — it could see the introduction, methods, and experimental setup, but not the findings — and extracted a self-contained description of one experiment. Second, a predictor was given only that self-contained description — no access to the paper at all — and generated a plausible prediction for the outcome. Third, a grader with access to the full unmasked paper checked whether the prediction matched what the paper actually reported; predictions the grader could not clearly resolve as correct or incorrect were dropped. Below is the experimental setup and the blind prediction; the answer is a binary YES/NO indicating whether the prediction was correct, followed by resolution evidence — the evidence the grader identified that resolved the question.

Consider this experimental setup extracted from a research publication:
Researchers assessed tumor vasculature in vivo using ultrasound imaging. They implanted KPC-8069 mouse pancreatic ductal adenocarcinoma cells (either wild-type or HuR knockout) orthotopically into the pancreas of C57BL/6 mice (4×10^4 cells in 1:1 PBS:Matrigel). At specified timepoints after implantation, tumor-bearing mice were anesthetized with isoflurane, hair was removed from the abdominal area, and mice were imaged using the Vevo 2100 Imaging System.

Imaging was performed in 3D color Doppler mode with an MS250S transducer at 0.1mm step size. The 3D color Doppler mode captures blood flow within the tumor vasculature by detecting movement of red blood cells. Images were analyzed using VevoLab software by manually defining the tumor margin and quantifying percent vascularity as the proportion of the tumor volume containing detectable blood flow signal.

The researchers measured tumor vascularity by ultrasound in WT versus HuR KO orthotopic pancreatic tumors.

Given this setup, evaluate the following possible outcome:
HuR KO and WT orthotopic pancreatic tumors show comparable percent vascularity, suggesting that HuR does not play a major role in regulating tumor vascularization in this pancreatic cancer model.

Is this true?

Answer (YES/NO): NO